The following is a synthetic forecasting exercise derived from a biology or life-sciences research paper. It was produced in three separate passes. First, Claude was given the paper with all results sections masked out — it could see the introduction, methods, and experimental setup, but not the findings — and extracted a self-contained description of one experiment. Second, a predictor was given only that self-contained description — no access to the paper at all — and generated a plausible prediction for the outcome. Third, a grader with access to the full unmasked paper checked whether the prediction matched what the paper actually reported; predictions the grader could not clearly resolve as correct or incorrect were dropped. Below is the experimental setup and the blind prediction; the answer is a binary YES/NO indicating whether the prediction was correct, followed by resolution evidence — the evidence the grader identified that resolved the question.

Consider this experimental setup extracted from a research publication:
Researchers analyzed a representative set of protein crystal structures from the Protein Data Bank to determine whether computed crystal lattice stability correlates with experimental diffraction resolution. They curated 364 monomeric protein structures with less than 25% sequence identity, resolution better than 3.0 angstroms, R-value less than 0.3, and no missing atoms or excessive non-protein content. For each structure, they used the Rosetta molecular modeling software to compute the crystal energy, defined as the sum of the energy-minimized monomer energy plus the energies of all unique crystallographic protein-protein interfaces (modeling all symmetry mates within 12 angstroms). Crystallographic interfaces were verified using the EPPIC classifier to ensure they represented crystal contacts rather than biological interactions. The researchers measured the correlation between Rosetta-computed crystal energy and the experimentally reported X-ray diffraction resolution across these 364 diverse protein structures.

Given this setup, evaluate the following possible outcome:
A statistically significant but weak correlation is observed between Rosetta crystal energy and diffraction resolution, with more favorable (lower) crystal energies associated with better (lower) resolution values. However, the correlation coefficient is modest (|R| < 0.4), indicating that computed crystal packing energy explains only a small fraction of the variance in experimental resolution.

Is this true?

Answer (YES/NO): NO